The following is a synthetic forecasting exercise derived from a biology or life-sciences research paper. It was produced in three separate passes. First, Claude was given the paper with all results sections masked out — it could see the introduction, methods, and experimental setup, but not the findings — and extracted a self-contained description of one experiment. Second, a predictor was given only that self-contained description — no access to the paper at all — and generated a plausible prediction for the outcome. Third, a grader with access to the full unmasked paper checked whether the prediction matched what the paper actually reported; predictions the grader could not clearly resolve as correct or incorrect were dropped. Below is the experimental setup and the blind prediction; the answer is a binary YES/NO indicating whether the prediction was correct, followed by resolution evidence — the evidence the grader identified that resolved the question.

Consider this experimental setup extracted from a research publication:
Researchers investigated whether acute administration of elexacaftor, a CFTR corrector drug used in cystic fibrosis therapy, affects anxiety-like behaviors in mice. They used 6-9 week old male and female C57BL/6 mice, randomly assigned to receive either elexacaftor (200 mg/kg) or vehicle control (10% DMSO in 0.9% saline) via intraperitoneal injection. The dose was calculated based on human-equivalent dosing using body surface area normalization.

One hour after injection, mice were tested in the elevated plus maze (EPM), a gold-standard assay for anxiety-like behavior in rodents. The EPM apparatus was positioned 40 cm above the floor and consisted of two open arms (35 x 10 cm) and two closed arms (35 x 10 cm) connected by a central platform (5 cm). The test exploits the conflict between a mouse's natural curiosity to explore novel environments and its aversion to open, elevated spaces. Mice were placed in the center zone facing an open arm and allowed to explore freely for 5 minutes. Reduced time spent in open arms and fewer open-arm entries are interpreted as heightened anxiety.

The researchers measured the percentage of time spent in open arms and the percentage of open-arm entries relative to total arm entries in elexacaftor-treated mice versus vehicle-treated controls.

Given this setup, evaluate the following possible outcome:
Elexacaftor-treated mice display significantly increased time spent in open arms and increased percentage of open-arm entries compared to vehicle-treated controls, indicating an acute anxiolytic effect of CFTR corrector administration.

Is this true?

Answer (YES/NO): NO